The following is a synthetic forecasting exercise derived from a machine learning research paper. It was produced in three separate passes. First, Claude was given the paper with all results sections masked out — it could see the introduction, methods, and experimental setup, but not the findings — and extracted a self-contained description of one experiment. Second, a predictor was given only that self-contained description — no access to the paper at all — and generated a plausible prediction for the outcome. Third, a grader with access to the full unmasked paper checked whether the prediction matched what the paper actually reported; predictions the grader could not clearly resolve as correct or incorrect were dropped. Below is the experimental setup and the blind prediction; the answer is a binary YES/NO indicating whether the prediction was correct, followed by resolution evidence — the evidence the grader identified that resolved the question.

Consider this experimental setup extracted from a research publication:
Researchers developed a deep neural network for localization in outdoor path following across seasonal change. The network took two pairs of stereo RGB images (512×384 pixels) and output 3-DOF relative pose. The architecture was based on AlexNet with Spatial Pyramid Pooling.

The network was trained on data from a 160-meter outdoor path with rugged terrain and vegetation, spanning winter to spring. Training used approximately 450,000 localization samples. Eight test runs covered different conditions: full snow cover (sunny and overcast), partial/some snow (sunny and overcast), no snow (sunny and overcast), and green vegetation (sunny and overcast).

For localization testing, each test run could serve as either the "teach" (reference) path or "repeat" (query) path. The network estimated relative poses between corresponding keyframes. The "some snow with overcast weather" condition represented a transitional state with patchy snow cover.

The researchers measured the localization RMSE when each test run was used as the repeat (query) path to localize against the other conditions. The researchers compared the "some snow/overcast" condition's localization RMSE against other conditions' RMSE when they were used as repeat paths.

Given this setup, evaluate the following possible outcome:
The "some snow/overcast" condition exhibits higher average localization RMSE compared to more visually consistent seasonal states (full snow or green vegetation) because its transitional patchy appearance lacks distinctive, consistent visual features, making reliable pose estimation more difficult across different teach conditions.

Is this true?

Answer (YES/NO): YES